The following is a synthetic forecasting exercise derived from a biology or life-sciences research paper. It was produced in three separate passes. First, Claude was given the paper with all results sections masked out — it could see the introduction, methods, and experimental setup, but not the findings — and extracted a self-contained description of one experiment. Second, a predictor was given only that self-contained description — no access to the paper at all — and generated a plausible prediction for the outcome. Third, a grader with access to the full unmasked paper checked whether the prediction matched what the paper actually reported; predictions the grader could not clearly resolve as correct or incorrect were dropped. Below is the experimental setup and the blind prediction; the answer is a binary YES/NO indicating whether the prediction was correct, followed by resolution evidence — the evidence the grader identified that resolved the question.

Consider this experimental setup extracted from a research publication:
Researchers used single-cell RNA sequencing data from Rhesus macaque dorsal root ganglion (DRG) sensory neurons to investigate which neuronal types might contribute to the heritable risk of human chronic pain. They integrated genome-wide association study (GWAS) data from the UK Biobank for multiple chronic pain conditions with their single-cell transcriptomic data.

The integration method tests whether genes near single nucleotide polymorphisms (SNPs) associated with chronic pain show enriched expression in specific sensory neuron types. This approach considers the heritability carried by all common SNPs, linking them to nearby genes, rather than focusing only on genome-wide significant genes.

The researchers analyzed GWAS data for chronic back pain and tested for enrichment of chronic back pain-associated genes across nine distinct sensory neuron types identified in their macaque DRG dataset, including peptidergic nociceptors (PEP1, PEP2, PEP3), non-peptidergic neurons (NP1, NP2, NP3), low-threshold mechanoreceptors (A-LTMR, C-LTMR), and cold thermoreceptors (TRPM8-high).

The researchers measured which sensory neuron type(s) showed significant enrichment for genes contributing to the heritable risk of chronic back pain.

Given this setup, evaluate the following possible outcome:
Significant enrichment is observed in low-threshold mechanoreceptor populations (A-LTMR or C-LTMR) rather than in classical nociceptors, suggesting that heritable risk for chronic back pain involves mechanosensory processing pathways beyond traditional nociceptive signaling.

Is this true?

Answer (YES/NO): NO